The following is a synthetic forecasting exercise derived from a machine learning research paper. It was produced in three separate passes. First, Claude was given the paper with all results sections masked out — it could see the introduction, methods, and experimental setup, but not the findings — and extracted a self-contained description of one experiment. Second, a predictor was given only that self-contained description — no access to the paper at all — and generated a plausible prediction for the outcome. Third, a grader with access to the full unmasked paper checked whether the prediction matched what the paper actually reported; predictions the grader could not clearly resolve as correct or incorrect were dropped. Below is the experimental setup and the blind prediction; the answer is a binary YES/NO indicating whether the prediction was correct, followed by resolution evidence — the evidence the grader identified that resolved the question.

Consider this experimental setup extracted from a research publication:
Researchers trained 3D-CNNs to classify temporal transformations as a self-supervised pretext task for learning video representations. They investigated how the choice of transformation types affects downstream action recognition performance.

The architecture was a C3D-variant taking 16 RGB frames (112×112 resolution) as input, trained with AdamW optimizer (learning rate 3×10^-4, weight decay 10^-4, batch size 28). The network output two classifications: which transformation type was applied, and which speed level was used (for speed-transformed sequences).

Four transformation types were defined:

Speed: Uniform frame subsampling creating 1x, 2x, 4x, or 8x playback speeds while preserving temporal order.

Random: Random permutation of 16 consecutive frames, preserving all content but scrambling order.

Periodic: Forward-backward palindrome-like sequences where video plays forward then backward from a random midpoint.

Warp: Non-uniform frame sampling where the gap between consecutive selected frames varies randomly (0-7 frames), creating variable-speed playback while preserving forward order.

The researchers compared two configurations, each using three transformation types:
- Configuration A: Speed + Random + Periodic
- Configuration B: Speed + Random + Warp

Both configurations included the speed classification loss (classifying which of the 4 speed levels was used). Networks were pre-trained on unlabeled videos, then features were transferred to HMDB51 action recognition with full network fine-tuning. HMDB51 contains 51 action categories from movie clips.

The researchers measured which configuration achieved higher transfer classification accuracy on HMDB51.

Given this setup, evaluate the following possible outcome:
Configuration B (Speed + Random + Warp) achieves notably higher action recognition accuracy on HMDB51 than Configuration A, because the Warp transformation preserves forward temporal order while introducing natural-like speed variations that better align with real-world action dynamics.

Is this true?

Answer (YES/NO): YES